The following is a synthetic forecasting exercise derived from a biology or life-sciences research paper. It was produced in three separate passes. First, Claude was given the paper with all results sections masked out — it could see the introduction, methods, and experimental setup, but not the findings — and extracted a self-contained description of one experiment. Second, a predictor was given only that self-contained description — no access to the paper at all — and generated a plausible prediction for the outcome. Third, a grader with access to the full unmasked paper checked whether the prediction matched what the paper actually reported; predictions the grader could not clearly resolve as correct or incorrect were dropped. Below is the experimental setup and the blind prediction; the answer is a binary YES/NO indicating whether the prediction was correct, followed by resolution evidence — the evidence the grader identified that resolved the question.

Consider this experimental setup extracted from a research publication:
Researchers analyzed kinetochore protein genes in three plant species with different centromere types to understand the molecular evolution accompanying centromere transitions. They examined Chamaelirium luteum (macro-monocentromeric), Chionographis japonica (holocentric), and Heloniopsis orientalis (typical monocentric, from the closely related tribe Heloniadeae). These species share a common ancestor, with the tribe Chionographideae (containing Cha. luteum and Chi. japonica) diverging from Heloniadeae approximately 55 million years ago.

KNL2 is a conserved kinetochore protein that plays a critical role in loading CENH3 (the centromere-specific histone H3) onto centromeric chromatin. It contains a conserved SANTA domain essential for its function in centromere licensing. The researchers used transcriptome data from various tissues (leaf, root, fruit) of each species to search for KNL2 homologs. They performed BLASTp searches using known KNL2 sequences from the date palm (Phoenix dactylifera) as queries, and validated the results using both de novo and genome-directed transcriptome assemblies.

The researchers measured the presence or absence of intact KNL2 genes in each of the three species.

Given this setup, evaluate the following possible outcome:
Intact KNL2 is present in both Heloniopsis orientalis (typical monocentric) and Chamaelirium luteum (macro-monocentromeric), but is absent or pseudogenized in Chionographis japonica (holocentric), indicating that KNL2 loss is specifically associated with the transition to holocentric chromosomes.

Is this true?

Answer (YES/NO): NO